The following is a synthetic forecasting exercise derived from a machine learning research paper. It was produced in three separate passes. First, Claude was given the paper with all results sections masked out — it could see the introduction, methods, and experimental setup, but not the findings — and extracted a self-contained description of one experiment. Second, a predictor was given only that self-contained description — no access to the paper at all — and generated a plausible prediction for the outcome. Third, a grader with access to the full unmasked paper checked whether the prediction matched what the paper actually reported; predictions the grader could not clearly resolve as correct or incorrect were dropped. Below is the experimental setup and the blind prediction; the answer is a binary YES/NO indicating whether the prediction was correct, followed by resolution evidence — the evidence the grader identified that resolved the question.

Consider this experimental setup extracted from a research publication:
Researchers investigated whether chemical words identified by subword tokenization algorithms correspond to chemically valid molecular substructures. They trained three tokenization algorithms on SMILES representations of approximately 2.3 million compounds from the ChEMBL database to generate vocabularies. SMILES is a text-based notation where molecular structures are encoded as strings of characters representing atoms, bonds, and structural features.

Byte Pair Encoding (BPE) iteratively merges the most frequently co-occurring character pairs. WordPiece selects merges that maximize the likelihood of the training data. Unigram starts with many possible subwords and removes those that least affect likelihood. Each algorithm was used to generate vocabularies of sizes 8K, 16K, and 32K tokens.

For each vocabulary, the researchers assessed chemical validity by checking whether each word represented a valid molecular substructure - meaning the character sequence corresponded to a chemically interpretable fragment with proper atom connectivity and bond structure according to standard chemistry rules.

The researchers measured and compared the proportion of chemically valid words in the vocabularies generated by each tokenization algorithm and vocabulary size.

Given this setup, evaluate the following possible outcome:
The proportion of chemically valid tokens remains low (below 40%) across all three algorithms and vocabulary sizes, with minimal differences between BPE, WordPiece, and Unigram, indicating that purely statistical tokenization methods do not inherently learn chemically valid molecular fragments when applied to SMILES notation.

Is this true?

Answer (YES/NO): NO